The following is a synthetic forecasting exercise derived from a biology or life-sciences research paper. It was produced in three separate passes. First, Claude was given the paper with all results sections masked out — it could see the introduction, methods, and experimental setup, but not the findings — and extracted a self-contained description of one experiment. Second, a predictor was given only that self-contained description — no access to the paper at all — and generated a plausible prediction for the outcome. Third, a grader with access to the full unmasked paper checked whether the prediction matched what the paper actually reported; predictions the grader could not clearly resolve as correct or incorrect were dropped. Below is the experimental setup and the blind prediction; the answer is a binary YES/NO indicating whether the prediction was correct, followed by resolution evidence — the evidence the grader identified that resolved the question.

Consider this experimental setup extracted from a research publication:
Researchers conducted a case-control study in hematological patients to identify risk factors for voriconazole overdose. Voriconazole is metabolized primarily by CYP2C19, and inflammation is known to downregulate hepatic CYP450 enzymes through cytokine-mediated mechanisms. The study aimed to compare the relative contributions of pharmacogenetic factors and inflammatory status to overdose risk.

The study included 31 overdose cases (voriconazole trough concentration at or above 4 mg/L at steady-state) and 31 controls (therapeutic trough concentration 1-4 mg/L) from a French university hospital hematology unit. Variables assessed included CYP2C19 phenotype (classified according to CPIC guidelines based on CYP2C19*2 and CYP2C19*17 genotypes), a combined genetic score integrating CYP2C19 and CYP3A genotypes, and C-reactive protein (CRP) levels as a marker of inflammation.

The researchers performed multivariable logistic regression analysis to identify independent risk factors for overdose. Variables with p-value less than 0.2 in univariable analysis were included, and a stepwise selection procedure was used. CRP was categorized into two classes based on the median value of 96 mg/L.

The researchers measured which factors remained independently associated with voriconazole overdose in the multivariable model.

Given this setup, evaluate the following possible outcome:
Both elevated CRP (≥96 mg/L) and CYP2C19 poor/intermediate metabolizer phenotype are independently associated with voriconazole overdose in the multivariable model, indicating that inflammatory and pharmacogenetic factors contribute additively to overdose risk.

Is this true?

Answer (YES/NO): NO